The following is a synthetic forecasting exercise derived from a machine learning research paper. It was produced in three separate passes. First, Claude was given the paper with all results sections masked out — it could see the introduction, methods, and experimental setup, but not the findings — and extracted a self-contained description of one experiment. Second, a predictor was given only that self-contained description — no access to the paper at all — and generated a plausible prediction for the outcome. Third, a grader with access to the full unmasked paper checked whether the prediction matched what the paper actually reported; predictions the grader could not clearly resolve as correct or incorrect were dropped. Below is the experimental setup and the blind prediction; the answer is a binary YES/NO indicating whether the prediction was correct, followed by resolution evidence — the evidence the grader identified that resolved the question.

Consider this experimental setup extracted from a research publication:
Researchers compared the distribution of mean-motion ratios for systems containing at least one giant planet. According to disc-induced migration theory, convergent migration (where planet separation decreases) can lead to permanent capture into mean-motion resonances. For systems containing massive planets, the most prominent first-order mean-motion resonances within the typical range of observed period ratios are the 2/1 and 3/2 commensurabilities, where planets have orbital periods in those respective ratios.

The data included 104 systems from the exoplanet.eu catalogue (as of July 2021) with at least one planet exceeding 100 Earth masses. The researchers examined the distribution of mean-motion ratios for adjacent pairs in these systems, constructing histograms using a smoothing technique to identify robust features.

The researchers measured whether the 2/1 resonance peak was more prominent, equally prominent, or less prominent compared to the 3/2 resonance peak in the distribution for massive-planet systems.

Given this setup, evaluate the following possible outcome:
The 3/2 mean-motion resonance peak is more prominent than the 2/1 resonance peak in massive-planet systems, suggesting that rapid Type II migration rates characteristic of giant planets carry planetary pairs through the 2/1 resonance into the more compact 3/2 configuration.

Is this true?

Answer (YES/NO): NO